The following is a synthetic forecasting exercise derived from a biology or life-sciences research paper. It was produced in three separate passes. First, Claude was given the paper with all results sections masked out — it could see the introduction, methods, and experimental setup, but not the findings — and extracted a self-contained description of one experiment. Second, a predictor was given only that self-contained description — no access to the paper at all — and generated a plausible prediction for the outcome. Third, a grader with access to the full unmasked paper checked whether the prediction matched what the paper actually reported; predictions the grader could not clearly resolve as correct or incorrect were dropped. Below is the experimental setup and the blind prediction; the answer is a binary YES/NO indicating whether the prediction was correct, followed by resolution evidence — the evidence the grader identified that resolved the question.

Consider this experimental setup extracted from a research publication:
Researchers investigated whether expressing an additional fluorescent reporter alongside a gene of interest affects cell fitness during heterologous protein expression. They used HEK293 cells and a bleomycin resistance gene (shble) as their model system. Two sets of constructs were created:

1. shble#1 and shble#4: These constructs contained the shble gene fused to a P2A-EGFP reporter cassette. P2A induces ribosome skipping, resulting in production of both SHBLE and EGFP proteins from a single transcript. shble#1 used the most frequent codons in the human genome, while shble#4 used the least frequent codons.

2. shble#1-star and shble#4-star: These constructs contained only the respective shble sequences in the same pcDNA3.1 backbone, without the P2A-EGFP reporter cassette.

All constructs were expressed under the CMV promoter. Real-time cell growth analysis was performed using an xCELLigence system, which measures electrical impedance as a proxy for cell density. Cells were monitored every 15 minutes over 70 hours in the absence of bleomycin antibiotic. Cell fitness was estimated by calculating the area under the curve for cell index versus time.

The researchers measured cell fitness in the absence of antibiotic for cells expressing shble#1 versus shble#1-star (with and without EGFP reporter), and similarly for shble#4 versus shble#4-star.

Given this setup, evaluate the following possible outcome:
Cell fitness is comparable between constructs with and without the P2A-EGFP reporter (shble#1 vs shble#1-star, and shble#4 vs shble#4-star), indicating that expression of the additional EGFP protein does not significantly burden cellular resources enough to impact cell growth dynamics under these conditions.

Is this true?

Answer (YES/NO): NO